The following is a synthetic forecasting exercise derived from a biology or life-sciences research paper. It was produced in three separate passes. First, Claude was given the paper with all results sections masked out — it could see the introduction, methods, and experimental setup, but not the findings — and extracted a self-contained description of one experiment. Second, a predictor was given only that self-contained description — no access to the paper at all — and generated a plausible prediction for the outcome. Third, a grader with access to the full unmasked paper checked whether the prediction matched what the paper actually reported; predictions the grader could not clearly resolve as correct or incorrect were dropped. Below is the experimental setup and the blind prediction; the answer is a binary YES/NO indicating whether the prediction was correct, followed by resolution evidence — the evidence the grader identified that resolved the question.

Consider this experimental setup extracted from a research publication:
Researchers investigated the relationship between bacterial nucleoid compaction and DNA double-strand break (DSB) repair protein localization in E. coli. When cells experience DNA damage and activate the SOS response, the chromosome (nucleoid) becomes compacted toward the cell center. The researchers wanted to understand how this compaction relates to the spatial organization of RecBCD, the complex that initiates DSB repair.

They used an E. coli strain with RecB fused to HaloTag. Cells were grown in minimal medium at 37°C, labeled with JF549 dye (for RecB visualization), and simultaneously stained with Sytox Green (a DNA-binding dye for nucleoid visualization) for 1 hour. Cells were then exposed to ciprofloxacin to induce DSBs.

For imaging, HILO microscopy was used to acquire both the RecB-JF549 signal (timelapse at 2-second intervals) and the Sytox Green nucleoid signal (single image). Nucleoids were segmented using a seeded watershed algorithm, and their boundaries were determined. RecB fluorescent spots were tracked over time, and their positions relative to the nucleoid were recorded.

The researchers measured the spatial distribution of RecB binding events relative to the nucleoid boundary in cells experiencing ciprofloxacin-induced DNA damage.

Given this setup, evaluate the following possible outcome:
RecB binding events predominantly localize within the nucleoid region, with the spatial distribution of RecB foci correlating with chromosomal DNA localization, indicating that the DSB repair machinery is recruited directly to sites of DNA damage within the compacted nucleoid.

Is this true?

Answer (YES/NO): YES